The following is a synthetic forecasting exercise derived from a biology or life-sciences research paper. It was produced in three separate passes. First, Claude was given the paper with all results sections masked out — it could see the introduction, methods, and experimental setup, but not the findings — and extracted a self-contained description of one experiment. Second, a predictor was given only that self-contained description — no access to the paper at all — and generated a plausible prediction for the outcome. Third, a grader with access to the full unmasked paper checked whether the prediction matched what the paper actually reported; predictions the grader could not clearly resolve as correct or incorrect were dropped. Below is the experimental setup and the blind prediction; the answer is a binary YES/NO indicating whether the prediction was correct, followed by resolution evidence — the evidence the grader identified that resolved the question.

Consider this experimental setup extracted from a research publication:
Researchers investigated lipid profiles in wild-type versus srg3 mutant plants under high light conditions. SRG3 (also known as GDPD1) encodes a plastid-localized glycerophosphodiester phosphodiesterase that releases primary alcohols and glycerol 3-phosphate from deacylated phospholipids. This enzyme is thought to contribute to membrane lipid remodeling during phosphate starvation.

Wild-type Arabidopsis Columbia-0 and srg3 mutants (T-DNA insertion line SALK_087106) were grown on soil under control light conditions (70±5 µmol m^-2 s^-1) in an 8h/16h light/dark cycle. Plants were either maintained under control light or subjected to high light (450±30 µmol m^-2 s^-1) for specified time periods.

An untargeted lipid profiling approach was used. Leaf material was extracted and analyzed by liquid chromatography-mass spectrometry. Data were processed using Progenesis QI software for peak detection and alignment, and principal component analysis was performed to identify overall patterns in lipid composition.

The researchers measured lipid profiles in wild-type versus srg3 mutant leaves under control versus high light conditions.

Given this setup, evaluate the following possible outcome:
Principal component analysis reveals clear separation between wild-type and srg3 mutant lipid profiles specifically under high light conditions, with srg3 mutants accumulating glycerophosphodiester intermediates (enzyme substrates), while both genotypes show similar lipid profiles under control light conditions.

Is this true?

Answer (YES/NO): NO